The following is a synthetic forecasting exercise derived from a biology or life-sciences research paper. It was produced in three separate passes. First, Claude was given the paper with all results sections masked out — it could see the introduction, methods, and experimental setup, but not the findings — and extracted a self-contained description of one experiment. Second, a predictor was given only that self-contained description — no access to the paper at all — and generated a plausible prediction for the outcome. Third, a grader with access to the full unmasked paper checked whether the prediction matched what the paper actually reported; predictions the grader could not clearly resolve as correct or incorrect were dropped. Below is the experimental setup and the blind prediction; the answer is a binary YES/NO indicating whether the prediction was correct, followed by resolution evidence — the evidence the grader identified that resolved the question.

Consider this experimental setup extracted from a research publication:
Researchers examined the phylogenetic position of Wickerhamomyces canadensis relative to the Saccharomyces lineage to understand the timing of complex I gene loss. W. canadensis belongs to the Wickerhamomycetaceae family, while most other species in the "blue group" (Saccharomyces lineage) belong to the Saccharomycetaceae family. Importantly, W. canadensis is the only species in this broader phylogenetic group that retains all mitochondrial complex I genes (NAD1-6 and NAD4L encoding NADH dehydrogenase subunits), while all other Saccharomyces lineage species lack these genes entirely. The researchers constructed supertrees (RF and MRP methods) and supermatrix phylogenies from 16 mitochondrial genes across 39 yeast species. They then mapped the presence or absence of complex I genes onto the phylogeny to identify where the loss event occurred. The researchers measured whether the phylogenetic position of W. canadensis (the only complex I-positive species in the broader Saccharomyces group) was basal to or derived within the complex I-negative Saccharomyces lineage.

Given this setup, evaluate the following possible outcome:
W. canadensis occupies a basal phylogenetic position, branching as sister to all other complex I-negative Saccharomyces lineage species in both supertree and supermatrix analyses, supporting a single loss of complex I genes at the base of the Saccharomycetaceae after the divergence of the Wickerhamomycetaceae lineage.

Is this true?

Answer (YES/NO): YES